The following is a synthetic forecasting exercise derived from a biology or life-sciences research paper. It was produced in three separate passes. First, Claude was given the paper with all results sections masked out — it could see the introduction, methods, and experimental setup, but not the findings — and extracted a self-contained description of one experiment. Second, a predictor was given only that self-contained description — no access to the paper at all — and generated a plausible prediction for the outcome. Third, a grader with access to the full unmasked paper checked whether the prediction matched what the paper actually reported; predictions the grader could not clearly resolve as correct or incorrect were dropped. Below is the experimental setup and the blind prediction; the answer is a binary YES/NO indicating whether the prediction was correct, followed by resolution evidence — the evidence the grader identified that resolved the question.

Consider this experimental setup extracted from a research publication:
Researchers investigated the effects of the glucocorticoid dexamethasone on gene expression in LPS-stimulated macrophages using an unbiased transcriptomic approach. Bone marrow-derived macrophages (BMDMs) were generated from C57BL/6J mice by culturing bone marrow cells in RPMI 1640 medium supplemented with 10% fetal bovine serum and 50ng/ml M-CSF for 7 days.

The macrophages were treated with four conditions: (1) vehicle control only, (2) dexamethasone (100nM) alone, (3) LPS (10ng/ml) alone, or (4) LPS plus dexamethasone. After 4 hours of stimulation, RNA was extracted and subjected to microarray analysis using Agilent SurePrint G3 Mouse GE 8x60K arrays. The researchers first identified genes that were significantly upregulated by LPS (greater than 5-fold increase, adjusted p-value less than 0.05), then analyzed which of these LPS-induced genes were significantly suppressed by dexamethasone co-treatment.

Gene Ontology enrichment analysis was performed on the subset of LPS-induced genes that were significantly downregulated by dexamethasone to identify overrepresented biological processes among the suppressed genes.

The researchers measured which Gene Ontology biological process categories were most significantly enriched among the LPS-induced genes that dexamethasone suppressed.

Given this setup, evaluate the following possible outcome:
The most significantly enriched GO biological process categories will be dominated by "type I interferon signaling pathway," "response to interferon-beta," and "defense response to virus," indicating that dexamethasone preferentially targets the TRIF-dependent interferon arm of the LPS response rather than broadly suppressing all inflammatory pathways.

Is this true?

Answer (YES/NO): NO